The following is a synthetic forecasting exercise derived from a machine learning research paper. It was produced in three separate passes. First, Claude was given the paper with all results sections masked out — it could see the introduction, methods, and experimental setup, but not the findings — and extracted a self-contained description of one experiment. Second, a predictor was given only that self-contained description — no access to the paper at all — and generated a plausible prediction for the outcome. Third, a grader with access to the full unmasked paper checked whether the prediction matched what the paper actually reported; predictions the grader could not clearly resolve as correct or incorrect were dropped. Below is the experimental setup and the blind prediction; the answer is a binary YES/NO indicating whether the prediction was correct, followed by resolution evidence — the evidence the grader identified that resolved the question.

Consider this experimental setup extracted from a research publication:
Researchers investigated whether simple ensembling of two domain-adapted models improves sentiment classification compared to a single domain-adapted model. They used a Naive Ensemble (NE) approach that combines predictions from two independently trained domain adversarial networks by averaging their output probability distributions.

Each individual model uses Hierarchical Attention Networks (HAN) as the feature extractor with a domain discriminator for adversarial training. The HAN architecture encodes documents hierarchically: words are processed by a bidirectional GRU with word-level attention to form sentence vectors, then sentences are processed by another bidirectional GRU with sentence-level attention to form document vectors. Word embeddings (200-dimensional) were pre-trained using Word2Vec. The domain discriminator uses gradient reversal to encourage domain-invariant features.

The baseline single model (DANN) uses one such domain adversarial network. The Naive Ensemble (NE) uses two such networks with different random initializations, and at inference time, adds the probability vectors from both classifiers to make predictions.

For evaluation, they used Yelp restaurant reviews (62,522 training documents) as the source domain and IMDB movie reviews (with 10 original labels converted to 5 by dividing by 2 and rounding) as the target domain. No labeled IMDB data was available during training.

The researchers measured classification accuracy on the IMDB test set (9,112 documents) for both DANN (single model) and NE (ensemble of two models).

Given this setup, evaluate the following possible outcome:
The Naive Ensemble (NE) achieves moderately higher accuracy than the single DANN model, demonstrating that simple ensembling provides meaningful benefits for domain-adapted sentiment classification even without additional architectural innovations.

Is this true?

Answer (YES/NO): NO